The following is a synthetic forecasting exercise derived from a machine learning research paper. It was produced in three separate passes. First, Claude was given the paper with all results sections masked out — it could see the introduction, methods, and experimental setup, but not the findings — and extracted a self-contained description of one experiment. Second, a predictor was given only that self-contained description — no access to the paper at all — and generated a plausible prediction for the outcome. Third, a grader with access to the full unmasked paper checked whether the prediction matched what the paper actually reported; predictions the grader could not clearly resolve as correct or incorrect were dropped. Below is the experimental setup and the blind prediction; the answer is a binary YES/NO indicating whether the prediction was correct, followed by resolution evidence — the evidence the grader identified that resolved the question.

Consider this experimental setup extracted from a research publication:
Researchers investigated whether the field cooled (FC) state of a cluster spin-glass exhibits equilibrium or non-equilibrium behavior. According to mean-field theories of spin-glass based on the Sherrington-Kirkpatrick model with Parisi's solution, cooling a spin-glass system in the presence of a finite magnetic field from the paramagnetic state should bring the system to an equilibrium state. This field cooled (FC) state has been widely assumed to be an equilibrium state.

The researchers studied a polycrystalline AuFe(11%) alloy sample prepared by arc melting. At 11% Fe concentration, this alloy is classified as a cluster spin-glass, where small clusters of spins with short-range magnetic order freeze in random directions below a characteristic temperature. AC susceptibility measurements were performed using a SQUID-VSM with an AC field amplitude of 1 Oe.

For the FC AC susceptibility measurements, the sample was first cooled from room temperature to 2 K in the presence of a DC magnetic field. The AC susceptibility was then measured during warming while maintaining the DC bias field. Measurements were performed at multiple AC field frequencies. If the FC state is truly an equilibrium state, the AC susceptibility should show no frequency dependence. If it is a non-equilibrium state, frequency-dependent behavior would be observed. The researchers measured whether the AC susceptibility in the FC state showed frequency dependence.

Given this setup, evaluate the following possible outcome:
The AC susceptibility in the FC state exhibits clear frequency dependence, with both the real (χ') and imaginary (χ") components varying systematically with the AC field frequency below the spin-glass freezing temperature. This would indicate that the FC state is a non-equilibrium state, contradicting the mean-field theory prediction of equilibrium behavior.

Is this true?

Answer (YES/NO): NO